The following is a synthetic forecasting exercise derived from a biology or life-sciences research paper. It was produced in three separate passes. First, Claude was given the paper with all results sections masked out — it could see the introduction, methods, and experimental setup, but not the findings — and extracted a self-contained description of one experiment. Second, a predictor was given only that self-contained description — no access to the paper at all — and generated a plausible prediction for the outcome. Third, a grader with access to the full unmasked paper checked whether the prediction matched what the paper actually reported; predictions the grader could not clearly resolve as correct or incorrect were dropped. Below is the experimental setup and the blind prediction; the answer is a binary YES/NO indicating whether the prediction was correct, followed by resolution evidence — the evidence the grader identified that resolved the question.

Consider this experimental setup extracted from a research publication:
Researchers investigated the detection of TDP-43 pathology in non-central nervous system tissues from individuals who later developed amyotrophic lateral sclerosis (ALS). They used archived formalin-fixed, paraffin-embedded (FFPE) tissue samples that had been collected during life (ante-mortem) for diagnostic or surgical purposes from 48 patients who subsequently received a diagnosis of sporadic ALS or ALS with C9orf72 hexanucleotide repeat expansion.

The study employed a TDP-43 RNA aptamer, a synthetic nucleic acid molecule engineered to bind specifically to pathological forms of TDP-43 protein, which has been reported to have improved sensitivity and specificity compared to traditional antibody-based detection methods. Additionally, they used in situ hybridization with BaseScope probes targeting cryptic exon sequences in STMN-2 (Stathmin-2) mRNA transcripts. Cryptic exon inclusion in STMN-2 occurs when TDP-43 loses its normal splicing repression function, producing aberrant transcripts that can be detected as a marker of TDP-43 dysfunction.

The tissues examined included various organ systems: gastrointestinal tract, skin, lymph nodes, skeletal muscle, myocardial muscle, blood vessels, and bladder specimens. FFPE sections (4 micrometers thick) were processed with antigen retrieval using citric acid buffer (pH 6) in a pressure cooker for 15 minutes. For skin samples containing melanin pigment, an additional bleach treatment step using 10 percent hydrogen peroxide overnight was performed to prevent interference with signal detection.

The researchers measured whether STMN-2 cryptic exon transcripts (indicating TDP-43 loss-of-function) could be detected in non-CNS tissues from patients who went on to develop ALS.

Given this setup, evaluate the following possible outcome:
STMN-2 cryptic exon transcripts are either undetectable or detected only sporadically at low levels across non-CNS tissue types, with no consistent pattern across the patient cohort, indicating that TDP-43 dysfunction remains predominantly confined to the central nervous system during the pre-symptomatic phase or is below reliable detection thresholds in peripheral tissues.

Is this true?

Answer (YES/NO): NO